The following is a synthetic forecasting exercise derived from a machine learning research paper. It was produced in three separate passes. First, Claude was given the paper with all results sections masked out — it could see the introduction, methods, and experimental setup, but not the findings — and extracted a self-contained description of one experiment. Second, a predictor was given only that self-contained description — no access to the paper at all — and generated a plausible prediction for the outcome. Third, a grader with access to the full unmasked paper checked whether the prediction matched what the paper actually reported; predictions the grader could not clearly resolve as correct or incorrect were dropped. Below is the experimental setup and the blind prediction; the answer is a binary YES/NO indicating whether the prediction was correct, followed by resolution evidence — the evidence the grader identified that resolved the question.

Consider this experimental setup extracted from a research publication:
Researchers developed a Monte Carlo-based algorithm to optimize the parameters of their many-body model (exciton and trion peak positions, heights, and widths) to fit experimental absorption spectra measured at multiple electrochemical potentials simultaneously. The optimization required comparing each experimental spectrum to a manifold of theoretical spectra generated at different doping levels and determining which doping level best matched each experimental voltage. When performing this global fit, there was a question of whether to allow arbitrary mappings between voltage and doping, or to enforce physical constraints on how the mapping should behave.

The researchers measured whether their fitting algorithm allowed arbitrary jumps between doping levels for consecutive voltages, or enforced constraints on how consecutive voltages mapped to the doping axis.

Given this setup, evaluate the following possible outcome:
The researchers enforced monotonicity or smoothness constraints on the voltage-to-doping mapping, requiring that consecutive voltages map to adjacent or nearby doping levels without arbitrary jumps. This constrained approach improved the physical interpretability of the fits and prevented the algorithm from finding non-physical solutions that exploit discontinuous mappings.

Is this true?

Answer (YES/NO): YES